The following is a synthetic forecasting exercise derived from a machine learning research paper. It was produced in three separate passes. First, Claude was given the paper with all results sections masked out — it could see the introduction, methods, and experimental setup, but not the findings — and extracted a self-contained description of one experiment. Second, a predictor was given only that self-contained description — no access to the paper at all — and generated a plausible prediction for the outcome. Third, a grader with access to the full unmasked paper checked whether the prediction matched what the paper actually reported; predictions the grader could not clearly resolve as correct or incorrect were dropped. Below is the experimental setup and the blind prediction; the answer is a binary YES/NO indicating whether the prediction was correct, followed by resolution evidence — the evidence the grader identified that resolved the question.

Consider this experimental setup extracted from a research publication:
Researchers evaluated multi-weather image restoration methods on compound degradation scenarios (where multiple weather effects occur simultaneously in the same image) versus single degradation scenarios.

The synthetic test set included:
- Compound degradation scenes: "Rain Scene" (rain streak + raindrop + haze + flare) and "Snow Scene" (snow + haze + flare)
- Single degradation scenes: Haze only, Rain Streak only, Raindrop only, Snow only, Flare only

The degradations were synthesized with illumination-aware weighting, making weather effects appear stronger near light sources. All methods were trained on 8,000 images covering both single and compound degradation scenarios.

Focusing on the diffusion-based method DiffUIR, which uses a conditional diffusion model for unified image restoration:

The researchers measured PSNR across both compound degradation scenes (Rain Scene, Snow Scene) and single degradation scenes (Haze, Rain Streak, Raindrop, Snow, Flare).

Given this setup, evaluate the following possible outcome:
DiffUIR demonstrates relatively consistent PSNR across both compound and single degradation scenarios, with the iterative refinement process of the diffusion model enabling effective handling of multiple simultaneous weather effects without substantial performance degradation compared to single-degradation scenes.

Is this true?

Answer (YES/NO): NO